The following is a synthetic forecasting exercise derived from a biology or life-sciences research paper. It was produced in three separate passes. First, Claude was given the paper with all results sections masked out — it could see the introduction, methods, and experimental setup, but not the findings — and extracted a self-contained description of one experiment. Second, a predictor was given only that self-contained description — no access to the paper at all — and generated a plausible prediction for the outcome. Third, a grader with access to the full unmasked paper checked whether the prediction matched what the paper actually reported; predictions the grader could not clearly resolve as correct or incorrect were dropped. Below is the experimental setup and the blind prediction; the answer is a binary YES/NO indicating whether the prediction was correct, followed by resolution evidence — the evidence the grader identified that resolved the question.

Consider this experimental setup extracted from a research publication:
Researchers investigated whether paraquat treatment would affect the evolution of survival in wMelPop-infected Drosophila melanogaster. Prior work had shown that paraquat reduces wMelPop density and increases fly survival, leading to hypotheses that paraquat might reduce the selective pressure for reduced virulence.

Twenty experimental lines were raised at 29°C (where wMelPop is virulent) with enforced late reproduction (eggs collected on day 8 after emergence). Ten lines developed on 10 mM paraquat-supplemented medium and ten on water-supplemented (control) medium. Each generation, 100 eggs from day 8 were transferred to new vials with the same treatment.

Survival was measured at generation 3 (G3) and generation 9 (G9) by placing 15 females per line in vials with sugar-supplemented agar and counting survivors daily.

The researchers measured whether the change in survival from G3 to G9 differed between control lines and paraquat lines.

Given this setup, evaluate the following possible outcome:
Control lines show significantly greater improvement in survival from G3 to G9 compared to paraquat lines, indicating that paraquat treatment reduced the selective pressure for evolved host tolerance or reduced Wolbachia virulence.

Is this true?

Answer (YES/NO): NO